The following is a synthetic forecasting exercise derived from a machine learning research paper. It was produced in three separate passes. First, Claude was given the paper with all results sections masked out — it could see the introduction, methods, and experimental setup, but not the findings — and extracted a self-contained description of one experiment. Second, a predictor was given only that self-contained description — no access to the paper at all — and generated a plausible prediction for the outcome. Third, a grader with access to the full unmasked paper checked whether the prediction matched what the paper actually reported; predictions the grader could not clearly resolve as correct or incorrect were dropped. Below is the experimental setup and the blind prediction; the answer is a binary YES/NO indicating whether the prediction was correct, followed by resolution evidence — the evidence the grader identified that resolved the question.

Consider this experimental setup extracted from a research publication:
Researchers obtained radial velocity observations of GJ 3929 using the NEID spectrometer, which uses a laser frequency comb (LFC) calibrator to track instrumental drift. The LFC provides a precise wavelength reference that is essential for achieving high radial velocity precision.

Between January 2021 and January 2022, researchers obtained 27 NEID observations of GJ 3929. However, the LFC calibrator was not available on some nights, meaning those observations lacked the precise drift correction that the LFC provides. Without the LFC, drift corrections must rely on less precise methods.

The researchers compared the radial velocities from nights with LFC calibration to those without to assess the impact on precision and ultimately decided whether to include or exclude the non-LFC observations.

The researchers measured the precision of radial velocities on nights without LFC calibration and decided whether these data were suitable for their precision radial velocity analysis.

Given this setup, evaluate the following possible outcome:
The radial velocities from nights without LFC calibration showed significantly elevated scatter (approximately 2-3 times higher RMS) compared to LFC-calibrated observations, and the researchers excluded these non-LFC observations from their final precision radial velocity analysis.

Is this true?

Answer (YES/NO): NO